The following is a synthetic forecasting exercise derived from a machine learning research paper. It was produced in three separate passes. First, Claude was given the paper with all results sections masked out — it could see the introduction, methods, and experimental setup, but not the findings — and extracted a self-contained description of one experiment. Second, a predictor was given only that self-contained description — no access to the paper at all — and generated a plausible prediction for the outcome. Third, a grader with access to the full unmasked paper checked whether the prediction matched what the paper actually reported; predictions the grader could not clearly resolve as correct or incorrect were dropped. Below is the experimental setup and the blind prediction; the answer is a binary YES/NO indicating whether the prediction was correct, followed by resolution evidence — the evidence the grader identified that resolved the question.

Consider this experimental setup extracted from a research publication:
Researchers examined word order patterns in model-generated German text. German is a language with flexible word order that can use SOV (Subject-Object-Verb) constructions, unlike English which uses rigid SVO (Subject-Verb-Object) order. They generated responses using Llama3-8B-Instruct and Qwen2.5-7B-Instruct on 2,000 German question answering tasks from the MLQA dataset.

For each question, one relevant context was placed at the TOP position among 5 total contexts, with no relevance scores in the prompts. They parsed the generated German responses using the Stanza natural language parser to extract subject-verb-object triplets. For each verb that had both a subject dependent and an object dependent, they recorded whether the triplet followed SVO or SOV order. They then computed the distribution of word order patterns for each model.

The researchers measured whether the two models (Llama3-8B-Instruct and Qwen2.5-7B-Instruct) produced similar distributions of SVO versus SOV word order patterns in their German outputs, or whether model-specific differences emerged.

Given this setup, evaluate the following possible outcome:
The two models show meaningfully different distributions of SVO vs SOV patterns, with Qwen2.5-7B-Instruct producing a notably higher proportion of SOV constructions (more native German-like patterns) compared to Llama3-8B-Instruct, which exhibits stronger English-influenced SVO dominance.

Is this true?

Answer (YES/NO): NO